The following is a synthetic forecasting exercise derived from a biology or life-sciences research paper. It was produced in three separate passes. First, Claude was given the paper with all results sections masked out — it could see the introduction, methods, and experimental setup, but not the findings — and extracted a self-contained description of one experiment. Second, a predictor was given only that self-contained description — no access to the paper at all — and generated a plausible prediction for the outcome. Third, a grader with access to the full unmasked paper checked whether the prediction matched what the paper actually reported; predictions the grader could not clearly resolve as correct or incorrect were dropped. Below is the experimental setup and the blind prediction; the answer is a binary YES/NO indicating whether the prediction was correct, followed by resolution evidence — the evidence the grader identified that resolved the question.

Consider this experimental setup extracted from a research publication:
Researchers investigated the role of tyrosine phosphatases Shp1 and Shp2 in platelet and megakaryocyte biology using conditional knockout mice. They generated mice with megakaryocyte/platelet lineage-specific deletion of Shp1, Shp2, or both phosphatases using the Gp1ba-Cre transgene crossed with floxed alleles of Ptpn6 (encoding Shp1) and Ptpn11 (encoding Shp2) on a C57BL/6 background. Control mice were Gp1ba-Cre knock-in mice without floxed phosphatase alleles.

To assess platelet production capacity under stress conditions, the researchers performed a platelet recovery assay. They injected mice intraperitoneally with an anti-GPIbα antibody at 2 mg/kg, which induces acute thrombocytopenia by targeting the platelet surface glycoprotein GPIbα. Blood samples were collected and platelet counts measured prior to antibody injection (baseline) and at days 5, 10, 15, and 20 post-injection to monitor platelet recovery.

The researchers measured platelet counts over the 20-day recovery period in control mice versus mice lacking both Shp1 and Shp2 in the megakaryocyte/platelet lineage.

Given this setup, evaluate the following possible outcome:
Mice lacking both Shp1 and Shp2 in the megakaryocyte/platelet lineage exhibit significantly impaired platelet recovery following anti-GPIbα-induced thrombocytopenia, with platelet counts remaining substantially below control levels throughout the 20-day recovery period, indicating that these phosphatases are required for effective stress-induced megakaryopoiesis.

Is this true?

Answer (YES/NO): NO